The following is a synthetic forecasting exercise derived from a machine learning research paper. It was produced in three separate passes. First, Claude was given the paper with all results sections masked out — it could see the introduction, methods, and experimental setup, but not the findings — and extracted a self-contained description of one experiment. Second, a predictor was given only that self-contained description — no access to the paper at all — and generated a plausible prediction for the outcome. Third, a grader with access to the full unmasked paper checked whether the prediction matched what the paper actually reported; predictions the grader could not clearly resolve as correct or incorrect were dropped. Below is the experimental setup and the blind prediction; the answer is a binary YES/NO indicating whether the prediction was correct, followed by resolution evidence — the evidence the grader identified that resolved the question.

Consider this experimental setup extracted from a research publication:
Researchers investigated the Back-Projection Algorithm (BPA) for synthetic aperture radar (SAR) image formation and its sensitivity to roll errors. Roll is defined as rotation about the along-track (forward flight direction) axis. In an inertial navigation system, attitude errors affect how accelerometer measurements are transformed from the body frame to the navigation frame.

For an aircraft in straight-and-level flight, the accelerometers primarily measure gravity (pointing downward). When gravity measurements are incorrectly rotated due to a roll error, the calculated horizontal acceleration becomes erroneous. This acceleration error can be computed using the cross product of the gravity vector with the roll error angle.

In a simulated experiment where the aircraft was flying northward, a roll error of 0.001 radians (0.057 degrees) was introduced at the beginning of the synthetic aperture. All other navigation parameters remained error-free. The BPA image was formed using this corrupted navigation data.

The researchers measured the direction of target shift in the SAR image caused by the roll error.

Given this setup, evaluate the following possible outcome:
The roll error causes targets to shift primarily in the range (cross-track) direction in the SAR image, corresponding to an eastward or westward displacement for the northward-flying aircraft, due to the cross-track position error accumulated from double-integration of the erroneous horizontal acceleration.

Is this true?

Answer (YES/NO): YES